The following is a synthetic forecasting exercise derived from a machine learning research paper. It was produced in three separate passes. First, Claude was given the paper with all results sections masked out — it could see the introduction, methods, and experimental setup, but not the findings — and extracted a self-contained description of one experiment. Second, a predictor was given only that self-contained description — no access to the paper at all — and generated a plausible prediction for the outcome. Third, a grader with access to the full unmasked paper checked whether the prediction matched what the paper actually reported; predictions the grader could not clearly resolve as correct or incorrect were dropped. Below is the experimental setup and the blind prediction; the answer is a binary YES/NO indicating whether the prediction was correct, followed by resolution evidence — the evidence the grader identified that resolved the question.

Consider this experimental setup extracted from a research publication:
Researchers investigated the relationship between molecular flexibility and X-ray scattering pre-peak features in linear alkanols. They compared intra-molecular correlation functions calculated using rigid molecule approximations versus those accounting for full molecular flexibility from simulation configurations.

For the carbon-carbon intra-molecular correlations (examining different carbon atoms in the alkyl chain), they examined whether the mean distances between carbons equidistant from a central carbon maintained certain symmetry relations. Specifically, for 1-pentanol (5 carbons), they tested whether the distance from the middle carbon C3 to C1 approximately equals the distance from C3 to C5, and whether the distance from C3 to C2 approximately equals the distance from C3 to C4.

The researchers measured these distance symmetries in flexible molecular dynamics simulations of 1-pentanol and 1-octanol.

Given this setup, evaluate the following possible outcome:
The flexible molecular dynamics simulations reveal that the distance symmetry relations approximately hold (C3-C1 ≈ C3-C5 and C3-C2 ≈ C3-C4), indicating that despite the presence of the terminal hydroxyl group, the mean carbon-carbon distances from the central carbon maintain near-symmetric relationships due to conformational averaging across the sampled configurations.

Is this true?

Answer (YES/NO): YES